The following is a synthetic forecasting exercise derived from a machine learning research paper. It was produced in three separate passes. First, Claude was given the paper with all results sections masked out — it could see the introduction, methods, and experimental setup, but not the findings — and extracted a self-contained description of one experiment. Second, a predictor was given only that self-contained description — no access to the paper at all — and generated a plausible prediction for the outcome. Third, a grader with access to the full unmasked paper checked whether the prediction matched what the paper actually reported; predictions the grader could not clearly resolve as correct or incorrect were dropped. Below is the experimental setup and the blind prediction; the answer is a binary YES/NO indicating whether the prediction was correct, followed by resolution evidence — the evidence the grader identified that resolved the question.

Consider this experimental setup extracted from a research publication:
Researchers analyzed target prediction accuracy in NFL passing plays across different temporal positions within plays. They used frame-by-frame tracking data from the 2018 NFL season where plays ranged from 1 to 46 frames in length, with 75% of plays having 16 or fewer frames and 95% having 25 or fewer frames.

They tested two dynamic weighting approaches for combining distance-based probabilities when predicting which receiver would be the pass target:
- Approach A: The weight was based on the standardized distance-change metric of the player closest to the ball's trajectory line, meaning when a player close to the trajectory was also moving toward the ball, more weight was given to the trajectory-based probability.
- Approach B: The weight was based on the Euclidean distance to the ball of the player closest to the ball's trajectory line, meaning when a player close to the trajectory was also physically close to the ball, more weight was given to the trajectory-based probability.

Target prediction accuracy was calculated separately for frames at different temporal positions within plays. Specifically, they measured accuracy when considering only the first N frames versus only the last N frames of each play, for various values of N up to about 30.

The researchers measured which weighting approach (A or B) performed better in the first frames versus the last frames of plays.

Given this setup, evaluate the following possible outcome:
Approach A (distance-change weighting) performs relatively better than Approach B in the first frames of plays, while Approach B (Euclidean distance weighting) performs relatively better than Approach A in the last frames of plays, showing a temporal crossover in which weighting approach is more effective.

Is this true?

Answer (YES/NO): YES